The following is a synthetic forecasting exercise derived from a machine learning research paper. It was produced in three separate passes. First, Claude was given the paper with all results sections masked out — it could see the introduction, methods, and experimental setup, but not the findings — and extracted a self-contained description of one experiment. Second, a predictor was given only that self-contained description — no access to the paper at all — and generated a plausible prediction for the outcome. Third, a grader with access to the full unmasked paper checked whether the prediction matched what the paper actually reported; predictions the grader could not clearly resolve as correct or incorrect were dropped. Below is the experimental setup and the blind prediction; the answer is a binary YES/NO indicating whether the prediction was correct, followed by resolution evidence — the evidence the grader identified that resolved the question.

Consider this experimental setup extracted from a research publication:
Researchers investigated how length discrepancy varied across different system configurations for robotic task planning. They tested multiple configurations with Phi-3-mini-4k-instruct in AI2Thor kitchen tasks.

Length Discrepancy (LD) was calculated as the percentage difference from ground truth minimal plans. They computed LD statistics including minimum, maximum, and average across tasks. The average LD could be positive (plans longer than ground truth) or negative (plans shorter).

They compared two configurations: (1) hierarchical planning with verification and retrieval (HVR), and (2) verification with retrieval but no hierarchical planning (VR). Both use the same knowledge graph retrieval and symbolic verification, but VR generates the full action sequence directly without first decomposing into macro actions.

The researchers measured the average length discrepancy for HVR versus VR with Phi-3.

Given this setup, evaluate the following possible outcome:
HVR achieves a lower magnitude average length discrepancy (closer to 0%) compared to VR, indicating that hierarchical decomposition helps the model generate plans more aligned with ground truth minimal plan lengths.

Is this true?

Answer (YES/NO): NO